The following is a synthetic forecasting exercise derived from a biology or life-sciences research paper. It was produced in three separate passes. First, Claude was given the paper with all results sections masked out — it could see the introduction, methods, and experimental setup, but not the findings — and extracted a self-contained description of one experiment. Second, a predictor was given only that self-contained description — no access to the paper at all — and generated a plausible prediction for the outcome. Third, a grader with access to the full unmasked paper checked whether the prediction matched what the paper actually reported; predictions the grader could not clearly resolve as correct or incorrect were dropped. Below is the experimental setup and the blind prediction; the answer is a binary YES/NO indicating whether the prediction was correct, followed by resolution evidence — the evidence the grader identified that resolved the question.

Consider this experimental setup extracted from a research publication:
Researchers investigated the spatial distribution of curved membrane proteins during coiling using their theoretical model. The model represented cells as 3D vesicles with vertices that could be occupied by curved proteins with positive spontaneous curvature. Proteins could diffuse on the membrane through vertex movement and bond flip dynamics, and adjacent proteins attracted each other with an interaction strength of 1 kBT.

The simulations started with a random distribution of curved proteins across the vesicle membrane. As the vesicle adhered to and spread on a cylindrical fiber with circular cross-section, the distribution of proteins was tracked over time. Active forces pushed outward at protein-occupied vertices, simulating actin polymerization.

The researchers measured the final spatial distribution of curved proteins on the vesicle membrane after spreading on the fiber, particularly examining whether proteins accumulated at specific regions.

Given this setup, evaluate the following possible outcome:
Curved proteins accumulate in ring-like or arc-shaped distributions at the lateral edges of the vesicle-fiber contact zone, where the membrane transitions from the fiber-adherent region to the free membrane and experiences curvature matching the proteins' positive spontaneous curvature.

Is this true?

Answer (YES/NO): YES